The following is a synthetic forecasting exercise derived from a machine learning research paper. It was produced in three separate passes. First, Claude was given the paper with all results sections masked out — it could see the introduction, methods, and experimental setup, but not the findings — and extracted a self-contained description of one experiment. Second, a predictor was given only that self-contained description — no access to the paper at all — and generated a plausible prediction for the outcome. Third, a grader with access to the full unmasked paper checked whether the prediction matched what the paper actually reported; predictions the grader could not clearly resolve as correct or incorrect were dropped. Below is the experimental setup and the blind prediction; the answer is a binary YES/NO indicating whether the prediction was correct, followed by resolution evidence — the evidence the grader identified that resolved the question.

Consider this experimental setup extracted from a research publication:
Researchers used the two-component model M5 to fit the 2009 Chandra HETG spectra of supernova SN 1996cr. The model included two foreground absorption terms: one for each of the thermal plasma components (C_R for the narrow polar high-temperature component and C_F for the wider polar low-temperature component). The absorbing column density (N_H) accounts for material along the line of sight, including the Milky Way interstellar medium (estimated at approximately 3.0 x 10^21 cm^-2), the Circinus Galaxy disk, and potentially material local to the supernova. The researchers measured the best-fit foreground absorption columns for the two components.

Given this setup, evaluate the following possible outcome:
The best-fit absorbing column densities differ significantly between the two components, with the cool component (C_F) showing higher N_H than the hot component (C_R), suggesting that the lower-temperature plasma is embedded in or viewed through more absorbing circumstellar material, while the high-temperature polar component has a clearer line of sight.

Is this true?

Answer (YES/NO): NO